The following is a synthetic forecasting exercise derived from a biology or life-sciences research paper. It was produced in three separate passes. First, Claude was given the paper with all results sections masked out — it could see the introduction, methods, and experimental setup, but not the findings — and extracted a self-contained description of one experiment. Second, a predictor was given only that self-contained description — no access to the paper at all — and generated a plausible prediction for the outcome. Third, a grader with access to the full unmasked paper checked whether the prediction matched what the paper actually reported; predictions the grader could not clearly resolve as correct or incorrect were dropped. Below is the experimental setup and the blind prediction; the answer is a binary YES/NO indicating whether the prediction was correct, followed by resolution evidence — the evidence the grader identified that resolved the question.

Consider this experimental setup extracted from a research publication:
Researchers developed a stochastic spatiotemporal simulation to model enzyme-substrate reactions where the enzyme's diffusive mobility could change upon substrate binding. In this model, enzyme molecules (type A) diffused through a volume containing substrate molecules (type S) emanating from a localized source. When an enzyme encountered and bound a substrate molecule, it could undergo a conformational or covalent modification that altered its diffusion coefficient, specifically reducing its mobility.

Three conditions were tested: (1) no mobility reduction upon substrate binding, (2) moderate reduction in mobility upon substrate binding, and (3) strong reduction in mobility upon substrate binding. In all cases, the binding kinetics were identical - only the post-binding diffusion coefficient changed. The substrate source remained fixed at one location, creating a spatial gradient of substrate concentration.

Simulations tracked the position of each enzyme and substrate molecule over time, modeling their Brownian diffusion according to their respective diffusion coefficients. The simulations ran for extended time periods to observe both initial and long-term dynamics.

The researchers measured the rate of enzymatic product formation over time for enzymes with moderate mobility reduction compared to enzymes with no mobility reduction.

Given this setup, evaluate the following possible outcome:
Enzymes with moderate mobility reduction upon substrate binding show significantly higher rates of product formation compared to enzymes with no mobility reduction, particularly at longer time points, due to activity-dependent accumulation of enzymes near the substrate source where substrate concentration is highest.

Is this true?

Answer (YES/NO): NO